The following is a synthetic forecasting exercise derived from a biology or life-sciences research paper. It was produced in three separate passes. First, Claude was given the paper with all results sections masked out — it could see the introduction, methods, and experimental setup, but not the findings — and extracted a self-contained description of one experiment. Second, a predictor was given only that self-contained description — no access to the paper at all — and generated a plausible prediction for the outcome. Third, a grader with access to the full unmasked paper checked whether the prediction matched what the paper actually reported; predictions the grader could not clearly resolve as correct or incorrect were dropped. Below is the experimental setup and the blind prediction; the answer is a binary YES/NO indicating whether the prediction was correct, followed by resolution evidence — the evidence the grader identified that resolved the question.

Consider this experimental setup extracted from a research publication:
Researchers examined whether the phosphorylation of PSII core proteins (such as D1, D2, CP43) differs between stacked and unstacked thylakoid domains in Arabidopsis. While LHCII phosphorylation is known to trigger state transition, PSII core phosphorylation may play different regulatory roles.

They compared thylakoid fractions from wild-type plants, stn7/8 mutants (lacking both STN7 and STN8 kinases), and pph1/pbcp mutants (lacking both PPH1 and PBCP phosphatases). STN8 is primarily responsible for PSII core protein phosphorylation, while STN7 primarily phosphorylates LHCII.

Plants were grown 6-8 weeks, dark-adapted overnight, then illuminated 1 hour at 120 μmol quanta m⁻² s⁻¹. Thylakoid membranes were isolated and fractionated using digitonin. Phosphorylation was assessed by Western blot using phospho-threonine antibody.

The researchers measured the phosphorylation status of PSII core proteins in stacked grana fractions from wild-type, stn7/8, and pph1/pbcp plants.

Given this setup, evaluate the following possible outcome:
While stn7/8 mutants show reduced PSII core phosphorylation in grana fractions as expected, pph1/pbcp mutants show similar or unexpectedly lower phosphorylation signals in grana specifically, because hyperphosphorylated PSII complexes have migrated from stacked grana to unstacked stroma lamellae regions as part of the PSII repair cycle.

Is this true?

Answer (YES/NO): NO